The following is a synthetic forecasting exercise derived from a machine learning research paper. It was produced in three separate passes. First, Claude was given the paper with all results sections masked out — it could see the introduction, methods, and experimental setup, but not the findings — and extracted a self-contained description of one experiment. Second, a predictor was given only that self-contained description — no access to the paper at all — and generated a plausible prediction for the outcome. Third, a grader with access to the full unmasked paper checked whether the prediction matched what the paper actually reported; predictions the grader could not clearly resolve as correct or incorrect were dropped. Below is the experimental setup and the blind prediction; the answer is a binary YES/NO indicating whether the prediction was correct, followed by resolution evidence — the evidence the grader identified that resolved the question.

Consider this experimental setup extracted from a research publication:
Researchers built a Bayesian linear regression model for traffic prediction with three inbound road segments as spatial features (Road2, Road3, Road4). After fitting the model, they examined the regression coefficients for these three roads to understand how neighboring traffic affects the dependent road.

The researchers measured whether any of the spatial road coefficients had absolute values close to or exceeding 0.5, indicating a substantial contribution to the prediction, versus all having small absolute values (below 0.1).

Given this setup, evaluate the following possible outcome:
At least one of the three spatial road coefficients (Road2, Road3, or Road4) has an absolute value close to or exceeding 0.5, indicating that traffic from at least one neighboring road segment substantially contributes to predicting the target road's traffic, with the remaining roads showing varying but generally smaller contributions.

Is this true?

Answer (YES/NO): YES